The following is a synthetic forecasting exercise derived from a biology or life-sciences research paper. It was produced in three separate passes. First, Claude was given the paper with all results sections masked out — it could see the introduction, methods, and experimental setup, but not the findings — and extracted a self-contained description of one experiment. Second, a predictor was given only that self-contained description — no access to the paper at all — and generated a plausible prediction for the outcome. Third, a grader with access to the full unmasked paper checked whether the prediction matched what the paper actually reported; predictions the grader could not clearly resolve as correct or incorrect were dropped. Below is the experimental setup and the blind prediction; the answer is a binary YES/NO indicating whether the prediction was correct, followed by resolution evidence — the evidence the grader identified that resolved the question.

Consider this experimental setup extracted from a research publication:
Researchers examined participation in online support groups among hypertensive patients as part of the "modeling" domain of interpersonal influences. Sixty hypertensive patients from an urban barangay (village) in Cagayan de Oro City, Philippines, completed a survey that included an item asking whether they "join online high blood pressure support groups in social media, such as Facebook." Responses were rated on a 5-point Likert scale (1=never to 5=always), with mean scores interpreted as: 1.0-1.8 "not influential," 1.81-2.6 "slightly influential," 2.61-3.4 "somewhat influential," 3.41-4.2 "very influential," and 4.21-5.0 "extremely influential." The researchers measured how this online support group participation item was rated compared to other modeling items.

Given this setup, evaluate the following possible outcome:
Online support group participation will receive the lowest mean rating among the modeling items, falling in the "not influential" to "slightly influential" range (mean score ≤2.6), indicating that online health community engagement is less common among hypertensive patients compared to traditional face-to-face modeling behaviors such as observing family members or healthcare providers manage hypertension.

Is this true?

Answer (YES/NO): YES